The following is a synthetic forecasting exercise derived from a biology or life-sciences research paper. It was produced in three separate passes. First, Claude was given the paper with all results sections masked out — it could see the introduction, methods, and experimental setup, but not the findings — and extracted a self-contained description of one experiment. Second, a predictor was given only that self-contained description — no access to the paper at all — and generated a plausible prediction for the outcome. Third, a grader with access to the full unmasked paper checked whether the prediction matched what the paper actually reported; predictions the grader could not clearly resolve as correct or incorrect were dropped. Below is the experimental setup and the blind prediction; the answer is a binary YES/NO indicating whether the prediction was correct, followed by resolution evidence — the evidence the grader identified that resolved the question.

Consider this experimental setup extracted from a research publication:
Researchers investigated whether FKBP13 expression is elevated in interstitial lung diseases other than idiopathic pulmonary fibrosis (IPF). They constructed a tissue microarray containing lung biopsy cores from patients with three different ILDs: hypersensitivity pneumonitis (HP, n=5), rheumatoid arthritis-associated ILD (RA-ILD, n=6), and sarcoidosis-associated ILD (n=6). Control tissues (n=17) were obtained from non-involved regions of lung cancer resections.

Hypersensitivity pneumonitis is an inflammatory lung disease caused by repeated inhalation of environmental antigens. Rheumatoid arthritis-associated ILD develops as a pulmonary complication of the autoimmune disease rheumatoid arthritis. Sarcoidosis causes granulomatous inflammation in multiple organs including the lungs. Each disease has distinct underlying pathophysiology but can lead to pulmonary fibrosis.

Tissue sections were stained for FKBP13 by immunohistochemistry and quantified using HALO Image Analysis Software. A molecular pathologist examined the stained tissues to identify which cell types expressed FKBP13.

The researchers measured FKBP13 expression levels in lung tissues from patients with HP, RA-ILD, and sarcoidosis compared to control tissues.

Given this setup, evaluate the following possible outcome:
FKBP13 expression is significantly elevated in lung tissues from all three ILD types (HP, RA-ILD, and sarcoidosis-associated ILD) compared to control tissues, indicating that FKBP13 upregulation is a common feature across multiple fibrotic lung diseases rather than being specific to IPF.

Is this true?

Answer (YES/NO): YES